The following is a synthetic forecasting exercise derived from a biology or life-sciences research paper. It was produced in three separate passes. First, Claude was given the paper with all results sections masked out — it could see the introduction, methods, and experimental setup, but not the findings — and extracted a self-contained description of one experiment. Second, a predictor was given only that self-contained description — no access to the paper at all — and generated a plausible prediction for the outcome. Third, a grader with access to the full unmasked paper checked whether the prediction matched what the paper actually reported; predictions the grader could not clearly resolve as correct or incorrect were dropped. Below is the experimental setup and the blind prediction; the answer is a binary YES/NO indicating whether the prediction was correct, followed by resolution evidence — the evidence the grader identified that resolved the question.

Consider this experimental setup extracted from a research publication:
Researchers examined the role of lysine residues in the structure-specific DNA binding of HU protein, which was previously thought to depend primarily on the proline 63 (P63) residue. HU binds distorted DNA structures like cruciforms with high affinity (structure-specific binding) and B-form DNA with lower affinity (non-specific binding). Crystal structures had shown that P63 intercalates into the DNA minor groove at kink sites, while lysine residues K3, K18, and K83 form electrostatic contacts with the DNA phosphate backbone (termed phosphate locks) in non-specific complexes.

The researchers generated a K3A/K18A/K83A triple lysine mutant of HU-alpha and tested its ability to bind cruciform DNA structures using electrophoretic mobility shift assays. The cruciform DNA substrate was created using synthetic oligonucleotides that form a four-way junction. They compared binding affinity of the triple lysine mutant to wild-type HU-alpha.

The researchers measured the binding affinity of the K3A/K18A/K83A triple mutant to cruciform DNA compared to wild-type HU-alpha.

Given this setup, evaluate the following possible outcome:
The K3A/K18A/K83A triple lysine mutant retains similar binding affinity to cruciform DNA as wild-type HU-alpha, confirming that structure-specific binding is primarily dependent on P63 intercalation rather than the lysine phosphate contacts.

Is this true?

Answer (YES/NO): NO